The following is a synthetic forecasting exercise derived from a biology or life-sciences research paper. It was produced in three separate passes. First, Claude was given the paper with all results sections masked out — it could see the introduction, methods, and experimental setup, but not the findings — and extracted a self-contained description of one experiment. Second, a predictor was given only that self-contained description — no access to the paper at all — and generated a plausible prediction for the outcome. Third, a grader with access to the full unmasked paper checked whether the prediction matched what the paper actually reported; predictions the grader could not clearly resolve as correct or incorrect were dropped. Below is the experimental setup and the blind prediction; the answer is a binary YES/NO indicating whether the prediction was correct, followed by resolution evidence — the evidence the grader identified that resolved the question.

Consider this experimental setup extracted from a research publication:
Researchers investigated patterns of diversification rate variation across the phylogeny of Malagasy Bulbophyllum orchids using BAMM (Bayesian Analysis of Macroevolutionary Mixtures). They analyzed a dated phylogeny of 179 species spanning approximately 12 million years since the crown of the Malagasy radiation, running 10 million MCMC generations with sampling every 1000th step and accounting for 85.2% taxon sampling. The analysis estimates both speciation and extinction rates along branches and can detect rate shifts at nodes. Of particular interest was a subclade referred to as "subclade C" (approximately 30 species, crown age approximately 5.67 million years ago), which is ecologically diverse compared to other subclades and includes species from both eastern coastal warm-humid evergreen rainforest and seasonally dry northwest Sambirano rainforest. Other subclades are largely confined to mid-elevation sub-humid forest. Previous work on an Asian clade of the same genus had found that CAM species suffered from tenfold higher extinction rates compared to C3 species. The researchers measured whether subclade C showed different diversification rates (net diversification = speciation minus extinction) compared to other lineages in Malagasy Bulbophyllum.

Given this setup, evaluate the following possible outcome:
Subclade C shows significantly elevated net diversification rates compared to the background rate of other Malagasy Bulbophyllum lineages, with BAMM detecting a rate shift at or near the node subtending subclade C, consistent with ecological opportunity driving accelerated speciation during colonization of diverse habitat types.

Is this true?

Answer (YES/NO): NO